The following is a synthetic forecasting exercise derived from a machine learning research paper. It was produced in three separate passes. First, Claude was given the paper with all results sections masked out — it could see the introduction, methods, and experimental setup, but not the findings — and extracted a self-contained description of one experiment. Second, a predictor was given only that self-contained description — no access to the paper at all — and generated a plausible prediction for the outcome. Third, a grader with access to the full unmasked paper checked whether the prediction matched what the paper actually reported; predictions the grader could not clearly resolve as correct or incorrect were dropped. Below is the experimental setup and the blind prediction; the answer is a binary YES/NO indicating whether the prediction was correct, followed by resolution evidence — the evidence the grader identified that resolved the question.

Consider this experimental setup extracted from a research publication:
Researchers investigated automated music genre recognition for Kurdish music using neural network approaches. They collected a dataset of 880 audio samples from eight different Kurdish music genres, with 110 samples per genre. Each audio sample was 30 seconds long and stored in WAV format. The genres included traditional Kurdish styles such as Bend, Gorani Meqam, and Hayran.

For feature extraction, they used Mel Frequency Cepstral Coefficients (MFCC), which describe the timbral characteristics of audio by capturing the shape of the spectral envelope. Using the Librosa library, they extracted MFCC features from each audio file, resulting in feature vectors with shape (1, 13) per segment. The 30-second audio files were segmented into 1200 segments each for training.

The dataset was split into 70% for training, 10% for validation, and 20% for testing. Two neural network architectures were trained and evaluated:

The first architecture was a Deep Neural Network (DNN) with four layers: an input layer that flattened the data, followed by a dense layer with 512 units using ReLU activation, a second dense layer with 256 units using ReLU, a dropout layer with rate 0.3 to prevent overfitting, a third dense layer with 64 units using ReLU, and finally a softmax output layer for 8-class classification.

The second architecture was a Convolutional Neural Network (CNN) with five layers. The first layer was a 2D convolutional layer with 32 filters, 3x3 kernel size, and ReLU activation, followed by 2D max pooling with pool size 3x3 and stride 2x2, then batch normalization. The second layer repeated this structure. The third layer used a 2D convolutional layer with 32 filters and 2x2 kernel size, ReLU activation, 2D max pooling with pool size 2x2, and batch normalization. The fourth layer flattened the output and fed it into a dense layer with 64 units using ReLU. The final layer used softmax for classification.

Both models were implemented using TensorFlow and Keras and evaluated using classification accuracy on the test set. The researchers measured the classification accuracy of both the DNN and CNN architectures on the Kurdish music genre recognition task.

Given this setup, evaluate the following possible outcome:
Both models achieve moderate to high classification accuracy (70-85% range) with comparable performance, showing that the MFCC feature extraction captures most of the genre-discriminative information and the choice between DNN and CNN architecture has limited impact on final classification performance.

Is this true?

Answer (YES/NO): NO